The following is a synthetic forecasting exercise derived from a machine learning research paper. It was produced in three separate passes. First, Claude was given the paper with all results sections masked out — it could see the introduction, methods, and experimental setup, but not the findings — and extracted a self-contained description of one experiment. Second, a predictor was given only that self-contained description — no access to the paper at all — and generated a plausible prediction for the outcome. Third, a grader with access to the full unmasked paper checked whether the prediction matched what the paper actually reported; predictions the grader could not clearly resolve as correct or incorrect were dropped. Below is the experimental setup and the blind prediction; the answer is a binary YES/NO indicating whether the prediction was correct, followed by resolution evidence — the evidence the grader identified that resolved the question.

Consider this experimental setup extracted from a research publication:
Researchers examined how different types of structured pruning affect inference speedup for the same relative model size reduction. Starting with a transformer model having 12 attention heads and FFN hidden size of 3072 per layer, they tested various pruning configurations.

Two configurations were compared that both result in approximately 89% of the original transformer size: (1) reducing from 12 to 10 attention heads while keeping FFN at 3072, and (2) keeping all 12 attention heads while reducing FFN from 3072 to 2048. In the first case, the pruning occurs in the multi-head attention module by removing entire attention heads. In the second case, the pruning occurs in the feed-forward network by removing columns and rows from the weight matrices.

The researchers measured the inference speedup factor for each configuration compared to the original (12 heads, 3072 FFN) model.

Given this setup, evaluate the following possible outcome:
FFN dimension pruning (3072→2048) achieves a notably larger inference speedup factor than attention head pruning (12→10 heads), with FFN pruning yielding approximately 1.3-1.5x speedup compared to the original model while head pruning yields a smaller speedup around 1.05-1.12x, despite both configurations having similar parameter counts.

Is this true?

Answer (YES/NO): NO